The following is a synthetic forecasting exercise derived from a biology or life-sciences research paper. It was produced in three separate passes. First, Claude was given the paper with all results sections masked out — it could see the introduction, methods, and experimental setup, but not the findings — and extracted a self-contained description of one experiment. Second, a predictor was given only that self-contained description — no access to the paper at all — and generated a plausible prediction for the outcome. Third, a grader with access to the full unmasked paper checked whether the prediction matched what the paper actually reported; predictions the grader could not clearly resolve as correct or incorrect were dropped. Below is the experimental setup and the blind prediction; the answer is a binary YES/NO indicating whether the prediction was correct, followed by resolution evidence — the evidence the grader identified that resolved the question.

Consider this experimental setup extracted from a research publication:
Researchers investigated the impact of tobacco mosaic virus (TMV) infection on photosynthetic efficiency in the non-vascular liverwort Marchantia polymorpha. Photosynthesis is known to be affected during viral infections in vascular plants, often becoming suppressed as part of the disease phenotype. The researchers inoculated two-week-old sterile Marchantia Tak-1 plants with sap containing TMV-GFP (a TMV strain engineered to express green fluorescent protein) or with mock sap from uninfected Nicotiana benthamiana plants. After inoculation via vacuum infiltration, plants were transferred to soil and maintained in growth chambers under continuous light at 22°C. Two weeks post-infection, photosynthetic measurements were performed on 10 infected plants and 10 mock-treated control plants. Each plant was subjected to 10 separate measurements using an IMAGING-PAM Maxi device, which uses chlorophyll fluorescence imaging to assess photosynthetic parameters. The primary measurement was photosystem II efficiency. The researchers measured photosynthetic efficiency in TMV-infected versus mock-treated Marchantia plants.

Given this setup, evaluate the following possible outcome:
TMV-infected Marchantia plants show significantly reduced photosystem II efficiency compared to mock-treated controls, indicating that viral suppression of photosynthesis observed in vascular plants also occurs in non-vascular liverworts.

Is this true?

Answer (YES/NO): YES